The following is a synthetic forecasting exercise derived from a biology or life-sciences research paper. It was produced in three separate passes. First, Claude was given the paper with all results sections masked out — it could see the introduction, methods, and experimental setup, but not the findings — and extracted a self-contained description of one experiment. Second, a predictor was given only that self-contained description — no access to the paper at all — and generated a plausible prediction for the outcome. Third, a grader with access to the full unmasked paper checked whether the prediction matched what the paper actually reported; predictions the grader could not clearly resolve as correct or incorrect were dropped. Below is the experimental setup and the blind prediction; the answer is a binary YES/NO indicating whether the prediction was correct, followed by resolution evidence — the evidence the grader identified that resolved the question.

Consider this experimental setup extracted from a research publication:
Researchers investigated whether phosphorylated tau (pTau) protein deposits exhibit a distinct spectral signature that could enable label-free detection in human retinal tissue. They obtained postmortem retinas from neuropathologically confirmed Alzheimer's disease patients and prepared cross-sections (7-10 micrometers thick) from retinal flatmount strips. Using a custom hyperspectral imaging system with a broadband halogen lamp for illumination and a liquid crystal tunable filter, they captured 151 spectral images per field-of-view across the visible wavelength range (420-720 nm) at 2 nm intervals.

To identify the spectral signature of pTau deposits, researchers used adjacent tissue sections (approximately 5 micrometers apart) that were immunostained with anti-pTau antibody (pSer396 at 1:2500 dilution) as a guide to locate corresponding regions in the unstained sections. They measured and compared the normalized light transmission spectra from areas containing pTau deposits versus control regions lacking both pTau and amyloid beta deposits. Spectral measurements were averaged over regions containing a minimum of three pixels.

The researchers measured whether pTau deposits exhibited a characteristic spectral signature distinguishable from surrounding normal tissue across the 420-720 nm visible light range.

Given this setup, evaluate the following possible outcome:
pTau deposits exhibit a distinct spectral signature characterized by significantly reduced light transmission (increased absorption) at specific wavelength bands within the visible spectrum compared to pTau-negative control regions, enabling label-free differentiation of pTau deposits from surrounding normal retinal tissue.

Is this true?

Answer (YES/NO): NO